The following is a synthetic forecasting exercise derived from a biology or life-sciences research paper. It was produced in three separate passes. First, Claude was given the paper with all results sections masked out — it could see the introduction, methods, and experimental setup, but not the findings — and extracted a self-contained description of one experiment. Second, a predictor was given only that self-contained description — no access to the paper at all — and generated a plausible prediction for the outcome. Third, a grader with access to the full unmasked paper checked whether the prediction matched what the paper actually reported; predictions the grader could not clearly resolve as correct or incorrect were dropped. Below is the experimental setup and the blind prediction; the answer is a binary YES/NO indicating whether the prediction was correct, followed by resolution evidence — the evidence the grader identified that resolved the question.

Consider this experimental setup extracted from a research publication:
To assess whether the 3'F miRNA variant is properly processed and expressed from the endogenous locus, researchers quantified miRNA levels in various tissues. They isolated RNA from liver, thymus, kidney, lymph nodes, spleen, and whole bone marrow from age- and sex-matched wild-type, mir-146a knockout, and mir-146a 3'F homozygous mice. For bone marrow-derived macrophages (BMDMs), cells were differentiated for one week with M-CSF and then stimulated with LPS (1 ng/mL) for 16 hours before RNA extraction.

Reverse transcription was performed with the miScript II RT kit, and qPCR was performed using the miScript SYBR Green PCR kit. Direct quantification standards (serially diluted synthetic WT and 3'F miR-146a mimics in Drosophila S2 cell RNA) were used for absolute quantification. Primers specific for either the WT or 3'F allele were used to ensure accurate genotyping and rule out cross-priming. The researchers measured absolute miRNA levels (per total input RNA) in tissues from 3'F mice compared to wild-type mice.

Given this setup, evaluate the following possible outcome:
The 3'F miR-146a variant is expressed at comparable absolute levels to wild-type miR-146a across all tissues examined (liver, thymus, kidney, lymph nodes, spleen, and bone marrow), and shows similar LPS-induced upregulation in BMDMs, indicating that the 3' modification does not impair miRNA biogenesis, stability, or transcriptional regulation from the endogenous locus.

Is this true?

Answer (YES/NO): YES